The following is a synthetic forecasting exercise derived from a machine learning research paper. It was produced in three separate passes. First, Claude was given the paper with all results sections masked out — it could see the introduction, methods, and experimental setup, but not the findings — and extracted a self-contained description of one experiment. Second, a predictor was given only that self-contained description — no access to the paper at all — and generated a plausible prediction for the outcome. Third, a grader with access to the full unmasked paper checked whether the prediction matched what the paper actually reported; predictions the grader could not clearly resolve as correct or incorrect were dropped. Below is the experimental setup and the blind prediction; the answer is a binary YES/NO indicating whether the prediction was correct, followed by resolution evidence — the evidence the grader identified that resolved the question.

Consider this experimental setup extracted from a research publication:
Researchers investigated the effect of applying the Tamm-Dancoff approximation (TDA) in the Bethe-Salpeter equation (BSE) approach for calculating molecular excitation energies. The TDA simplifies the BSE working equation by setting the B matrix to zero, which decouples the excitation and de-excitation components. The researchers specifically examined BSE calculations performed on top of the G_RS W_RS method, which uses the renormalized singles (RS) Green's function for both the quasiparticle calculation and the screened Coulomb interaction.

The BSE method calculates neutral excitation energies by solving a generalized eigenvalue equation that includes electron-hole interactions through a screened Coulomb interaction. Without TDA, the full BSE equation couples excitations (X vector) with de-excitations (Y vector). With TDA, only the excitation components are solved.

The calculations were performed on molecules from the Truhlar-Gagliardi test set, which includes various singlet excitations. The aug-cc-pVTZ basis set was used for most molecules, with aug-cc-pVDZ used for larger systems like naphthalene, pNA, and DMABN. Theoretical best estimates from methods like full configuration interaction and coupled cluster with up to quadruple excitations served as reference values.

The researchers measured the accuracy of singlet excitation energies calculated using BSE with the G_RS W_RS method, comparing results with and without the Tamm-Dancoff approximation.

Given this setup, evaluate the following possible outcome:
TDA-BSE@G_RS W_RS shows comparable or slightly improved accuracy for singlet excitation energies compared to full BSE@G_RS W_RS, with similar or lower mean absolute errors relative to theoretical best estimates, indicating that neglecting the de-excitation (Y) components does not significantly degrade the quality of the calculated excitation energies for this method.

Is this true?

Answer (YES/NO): NO